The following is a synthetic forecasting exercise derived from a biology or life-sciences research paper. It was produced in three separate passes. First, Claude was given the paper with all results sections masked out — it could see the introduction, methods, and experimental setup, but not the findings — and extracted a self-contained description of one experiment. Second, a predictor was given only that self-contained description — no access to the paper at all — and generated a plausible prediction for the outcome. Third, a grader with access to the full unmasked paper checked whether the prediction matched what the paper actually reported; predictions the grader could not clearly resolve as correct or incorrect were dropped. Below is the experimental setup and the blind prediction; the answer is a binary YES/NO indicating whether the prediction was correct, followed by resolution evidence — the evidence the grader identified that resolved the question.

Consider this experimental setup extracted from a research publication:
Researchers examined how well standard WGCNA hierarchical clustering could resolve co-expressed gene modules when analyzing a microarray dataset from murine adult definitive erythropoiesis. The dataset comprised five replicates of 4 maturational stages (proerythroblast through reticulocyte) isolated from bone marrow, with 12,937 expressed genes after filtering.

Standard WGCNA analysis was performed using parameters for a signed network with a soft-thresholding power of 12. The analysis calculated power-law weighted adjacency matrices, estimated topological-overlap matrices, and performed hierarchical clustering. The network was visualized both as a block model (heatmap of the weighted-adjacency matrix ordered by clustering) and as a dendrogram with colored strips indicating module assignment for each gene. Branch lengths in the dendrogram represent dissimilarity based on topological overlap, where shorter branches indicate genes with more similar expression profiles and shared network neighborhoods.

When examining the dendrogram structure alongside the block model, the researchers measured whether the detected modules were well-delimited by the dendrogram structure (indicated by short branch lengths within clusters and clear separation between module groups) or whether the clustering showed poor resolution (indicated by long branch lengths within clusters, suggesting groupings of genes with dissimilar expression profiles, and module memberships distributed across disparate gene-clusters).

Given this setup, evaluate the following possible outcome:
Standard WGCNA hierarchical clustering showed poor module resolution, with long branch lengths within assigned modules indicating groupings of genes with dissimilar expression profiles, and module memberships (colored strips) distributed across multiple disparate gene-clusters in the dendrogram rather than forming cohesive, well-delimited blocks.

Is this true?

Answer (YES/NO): NO